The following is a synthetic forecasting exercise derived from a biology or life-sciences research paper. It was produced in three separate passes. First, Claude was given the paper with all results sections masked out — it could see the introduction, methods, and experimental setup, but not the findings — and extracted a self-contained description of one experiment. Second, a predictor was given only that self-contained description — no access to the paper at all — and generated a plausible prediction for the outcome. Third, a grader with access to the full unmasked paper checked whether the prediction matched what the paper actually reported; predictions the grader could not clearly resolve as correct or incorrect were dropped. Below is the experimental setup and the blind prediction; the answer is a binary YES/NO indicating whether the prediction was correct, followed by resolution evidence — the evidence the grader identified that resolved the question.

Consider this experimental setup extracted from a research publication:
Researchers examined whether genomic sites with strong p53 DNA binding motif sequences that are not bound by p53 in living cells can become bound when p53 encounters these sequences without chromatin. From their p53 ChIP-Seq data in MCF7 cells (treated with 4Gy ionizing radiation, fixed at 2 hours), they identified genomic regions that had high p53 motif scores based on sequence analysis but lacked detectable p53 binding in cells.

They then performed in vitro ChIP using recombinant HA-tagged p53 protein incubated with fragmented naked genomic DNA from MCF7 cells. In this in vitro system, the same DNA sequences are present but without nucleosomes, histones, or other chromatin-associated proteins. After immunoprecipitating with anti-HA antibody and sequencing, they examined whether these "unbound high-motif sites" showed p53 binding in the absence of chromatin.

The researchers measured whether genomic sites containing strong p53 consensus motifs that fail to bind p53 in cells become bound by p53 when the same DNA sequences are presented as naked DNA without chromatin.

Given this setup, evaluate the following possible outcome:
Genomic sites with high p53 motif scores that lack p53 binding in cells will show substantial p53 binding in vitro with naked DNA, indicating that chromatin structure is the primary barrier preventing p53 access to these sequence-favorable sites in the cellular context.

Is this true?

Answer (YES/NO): YES